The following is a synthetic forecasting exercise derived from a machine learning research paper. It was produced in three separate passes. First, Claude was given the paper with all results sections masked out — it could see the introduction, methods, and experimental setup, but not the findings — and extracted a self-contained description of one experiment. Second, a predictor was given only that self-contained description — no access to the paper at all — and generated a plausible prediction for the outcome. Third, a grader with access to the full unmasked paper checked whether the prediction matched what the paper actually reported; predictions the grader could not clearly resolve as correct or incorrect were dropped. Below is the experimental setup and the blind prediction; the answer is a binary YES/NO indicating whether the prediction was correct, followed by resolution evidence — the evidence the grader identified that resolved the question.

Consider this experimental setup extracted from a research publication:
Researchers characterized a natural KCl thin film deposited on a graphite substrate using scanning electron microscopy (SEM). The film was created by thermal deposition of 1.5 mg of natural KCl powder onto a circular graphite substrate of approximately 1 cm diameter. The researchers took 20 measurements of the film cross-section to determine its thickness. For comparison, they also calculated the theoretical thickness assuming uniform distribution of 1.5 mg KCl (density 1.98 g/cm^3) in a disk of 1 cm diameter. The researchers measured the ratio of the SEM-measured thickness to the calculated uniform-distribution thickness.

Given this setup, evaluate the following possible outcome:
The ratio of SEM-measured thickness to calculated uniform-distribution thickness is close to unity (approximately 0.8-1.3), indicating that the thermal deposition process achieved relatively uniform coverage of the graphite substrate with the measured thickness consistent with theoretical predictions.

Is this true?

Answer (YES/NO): YES